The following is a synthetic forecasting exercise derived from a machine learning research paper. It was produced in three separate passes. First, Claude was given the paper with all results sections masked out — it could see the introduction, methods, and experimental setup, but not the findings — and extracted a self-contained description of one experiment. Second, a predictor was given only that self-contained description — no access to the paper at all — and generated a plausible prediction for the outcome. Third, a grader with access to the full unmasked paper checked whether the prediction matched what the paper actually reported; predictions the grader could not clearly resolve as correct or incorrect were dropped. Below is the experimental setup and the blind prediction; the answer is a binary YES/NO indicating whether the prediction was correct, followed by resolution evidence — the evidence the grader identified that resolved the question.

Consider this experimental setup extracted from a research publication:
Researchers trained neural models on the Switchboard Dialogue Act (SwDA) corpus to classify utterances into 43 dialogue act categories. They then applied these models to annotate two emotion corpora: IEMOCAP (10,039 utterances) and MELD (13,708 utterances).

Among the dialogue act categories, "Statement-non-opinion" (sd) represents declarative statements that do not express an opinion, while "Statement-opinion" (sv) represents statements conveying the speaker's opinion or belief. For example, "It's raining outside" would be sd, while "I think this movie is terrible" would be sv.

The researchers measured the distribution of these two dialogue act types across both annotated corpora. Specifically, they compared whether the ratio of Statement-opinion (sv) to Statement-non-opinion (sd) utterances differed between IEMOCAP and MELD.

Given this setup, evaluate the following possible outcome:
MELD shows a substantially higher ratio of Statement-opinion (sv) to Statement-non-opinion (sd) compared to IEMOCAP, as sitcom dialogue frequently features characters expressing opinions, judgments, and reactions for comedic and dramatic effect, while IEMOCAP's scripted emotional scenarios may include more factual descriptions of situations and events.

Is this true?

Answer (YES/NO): NO